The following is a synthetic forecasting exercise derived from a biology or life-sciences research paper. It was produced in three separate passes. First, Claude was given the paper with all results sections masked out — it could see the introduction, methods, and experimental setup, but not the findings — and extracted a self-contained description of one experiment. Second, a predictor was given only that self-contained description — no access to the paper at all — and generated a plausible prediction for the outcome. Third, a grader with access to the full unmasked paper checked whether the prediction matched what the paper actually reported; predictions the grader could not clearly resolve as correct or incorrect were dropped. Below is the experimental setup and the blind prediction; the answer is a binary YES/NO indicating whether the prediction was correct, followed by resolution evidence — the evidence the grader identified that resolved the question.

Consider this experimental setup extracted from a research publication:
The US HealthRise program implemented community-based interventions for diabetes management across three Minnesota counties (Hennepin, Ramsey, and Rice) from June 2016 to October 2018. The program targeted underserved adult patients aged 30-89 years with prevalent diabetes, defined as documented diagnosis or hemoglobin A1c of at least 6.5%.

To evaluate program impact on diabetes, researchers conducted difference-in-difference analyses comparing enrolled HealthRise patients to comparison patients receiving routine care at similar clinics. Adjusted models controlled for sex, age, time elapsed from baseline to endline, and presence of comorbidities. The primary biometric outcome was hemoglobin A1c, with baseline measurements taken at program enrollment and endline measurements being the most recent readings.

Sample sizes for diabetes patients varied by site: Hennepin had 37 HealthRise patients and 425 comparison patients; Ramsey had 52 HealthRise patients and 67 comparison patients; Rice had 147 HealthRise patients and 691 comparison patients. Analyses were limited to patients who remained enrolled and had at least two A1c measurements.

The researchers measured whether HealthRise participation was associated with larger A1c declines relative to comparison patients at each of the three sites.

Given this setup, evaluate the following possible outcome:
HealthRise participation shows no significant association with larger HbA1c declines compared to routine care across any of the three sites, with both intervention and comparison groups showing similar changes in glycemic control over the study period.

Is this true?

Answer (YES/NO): NO